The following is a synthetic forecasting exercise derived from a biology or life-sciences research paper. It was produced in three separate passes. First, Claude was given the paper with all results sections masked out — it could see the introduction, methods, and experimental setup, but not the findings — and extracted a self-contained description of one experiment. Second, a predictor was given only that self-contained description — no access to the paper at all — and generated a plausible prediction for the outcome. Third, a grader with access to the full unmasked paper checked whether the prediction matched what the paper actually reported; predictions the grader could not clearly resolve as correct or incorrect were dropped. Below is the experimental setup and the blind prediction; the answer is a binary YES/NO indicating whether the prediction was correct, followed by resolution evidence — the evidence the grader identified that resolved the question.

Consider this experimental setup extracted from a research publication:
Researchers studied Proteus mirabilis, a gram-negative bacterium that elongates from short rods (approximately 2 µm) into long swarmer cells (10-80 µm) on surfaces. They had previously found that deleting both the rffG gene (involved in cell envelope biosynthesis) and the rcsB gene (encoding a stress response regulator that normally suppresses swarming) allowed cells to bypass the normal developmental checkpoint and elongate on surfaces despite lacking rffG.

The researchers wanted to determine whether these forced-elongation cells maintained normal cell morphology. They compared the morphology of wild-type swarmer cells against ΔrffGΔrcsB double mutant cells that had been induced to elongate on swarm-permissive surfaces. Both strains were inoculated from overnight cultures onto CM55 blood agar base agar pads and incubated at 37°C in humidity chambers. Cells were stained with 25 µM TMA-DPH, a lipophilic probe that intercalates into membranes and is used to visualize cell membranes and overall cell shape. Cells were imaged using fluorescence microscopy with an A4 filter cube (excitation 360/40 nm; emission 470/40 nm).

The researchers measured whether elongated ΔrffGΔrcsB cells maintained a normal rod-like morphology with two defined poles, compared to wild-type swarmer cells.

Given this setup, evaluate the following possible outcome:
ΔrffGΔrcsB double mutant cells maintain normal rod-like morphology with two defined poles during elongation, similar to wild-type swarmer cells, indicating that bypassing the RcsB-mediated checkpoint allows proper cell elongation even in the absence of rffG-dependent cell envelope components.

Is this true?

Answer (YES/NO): NO